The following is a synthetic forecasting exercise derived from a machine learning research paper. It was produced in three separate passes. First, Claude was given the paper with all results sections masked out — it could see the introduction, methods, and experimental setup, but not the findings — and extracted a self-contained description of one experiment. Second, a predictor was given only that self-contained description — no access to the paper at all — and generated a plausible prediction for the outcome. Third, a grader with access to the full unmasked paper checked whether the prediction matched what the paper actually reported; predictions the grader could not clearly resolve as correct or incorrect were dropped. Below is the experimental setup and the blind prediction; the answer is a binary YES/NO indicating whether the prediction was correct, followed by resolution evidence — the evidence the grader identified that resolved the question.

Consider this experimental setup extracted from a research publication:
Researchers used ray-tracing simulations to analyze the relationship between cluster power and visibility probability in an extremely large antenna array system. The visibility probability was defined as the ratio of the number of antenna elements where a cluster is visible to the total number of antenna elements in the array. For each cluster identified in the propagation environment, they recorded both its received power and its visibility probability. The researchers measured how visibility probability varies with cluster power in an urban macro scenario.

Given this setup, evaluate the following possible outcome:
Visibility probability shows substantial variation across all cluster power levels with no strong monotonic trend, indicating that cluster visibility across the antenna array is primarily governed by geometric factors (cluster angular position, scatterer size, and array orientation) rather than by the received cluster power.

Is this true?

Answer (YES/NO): NO